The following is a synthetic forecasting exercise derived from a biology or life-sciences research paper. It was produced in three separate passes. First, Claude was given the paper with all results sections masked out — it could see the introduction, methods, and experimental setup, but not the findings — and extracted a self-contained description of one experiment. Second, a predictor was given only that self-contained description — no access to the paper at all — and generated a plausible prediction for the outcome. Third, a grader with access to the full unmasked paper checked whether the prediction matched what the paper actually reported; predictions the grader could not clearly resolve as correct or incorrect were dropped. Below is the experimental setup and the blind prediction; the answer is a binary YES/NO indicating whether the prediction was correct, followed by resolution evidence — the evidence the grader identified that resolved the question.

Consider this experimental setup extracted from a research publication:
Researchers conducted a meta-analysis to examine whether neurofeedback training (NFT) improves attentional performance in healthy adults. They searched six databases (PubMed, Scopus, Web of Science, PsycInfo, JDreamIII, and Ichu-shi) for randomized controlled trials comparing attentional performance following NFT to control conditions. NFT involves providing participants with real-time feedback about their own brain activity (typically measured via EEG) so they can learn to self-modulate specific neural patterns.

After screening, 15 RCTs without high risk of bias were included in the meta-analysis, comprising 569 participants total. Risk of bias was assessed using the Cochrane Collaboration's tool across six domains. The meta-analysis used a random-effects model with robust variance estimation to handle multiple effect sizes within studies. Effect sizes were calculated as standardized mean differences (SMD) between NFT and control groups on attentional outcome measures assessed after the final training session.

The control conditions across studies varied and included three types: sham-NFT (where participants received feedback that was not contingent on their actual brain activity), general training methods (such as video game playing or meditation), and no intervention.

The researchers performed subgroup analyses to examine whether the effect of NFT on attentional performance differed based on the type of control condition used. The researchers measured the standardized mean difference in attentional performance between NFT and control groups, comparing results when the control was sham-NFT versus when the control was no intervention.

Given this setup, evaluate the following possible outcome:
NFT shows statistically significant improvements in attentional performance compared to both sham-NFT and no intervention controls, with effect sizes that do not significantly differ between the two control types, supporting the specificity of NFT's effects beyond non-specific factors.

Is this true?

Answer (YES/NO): NO